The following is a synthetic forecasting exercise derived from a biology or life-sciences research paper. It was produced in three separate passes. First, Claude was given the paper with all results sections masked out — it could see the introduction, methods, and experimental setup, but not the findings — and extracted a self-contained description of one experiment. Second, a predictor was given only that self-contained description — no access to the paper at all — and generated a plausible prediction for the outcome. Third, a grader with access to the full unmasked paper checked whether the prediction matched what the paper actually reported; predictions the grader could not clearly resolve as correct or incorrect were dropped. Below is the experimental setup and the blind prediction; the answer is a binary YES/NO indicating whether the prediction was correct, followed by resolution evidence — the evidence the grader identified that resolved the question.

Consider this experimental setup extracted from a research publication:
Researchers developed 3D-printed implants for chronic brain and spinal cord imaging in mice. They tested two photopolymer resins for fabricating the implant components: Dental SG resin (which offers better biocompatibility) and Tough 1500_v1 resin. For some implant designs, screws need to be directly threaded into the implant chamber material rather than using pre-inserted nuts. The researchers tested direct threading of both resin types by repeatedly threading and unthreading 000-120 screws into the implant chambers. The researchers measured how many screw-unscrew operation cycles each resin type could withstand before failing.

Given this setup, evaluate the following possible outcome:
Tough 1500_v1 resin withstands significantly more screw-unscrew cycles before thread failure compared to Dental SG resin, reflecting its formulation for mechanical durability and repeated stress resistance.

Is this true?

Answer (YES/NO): YES